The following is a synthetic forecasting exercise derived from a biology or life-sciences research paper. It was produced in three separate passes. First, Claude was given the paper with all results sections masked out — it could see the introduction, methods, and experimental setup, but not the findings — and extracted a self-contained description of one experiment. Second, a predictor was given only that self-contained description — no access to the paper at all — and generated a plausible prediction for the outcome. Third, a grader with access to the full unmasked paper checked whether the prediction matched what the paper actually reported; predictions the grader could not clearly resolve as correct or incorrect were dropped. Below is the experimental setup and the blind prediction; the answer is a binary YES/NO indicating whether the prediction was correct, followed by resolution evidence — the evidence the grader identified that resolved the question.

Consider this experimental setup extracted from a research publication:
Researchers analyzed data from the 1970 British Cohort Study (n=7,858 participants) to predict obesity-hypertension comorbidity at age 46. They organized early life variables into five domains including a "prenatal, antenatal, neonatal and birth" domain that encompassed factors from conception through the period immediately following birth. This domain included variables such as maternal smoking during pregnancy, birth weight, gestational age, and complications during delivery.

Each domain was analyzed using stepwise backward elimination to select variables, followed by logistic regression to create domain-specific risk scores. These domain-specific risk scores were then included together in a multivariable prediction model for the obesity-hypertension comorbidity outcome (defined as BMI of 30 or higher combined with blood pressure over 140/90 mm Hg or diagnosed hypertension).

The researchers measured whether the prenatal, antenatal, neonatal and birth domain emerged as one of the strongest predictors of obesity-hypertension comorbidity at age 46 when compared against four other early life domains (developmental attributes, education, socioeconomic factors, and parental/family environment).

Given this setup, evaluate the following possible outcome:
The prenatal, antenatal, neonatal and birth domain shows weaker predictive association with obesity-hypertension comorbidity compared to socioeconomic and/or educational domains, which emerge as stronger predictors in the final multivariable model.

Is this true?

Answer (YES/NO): YES